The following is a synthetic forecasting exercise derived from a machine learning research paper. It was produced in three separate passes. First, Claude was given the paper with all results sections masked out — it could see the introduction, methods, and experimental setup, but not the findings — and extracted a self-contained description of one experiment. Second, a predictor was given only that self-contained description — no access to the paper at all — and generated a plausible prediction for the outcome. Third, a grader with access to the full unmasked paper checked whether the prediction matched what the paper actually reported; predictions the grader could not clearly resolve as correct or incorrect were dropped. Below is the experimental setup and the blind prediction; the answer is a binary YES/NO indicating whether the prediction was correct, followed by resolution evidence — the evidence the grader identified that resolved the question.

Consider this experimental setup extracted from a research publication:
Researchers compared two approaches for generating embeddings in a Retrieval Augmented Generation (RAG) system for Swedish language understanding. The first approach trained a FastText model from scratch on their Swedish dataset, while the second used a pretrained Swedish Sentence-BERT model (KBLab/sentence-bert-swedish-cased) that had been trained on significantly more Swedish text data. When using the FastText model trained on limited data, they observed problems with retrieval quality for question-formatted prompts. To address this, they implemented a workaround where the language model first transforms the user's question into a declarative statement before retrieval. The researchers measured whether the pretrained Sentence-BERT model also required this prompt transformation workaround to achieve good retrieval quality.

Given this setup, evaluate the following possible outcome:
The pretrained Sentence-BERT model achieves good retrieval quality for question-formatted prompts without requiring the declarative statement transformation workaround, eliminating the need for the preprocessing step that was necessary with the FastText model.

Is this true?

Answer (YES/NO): YES